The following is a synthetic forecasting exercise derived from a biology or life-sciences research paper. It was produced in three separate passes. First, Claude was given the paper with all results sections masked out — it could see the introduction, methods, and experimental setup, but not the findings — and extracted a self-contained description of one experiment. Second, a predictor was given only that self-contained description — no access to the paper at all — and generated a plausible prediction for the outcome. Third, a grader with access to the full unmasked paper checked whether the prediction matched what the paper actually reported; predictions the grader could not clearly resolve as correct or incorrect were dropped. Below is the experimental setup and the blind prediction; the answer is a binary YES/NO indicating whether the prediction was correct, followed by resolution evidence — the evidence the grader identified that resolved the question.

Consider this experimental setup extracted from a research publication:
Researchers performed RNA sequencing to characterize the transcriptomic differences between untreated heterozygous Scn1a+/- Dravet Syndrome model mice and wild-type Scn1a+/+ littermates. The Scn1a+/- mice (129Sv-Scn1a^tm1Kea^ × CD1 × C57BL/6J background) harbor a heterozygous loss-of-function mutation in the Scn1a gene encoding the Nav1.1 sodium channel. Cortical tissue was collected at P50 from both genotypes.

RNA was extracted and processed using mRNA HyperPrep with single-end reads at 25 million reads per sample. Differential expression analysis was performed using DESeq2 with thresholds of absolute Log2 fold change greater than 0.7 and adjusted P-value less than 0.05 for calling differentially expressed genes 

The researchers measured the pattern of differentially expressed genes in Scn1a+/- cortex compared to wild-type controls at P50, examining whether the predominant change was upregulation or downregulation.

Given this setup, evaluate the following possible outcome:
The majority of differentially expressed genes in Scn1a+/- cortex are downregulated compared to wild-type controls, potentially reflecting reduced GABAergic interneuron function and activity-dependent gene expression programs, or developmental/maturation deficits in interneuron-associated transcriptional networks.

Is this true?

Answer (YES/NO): NO